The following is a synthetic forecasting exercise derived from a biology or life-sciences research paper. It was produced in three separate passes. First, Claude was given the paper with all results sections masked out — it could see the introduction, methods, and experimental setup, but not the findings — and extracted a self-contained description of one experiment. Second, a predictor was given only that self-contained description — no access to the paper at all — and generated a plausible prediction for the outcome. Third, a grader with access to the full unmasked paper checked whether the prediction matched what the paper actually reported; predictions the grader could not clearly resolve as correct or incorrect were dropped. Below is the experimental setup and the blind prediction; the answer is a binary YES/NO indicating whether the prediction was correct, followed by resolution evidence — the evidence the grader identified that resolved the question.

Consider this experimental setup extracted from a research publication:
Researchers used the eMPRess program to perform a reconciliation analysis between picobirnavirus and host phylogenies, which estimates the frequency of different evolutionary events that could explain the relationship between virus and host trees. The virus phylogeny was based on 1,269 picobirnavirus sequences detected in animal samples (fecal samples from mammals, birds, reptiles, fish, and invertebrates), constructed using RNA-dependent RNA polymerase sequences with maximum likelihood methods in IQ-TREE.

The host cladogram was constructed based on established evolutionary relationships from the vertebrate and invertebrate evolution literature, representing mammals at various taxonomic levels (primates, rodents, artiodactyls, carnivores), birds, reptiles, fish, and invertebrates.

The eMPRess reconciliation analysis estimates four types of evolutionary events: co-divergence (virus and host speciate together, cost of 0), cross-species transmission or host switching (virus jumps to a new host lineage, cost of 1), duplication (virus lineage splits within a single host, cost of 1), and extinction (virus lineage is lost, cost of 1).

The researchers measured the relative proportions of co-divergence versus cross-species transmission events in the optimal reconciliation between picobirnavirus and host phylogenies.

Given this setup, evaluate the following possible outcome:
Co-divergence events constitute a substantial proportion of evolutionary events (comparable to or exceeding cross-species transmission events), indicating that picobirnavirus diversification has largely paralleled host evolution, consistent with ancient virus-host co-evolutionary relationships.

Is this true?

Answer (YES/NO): NO